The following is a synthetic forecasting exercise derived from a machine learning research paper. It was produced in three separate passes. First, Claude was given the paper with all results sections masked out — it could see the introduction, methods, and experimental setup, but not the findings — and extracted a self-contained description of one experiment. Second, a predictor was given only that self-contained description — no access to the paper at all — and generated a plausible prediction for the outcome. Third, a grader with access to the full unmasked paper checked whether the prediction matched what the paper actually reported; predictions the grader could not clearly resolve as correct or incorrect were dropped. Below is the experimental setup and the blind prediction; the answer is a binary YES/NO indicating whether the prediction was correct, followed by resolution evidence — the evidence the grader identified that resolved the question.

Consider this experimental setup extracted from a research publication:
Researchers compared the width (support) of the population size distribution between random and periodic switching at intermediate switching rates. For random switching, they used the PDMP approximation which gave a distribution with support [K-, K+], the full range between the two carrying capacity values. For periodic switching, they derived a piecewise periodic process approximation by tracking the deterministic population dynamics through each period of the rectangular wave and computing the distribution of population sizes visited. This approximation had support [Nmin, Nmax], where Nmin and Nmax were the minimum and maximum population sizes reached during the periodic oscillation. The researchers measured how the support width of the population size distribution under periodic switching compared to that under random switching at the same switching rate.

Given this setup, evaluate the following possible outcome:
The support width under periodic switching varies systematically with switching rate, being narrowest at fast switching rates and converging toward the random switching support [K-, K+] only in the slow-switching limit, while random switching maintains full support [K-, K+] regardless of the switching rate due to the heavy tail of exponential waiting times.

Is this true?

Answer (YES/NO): YES